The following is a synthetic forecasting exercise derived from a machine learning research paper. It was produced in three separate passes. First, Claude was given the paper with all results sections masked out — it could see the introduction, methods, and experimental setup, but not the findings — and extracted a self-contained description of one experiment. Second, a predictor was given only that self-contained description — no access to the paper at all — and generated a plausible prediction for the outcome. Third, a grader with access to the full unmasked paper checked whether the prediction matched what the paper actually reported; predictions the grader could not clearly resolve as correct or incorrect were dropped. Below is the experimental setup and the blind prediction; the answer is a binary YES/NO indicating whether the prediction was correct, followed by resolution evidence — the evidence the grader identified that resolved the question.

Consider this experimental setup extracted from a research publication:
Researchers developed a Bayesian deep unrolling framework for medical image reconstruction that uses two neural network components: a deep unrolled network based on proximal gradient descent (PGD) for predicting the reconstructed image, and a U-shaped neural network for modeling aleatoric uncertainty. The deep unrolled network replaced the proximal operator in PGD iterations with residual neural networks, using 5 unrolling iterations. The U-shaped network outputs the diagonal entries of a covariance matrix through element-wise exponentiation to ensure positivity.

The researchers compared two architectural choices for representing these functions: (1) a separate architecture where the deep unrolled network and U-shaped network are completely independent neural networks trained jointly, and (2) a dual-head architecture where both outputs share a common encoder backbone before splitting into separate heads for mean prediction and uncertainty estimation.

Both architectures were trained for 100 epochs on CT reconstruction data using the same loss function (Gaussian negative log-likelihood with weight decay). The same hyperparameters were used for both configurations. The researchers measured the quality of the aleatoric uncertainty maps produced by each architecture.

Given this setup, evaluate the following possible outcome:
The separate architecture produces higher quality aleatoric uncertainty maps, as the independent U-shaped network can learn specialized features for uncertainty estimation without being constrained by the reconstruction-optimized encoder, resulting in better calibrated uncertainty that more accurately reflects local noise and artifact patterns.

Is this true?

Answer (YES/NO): YES